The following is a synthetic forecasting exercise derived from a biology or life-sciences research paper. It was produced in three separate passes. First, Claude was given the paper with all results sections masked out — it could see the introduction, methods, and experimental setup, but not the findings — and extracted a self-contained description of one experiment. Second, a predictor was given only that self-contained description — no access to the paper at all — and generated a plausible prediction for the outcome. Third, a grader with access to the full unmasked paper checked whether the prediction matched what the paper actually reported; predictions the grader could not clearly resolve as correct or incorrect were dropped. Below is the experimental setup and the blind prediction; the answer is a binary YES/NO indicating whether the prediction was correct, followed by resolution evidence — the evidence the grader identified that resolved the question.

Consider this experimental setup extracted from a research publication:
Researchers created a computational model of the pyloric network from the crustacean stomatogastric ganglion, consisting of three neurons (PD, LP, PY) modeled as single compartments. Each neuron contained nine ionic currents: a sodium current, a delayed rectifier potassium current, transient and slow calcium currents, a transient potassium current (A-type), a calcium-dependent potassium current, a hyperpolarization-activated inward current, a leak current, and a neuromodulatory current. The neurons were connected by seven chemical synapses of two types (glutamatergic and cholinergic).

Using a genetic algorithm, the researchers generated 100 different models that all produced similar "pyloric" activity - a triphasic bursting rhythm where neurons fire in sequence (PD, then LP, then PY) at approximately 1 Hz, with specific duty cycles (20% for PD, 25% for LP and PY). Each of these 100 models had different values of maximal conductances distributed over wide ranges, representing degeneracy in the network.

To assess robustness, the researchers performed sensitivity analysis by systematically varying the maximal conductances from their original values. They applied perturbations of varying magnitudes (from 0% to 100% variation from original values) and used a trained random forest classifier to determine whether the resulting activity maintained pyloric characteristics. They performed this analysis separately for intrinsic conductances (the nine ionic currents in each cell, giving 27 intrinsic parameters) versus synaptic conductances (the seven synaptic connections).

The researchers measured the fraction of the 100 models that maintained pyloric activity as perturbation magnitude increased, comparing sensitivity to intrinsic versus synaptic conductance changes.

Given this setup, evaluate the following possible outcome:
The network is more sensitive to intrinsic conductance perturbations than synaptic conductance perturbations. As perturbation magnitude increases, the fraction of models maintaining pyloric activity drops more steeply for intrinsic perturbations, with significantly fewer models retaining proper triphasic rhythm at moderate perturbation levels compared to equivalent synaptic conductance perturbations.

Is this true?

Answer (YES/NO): YES